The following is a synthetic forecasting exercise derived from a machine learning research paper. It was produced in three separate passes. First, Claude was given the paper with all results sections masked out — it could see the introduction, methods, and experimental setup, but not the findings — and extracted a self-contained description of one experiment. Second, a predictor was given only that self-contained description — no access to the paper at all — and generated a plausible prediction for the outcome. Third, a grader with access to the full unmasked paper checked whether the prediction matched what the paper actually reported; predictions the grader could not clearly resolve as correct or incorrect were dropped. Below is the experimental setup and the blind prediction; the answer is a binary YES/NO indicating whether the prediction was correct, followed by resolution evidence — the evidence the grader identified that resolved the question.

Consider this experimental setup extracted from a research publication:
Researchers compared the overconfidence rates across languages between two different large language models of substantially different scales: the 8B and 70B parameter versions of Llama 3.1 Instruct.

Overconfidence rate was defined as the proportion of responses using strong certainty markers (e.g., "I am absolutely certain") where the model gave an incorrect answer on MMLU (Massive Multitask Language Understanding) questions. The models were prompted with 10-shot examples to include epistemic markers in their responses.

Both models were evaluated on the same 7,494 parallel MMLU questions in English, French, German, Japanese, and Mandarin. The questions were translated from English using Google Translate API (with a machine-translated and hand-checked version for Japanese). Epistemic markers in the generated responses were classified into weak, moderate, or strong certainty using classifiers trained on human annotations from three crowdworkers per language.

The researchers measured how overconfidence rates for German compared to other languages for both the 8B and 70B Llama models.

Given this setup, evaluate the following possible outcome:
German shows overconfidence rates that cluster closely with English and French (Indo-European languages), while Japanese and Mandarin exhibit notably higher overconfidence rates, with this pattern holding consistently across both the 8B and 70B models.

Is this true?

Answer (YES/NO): NO